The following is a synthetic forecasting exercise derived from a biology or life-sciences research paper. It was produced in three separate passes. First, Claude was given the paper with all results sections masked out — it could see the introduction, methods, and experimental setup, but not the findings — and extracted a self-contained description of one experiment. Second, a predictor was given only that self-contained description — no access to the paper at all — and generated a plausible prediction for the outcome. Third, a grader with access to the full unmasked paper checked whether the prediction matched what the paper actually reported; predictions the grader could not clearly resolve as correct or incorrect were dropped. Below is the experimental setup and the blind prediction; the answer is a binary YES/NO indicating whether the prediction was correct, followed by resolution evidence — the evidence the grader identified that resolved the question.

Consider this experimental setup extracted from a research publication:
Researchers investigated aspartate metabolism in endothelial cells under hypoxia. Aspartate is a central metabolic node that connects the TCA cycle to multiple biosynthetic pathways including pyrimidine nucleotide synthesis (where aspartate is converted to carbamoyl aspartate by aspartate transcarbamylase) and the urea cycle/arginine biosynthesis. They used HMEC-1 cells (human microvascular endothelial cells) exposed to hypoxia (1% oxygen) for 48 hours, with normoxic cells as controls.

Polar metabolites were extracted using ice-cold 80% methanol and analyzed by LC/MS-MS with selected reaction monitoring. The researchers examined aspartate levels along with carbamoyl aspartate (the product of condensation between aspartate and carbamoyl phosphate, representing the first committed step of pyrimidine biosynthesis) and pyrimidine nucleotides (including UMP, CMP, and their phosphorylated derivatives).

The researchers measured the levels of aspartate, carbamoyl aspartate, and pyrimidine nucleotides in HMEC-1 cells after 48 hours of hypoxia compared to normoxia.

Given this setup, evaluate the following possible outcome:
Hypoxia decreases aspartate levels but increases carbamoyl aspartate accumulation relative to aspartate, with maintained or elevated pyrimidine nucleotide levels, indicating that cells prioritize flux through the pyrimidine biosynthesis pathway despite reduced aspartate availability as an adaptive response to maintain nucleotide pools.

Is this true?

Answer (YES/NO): NO